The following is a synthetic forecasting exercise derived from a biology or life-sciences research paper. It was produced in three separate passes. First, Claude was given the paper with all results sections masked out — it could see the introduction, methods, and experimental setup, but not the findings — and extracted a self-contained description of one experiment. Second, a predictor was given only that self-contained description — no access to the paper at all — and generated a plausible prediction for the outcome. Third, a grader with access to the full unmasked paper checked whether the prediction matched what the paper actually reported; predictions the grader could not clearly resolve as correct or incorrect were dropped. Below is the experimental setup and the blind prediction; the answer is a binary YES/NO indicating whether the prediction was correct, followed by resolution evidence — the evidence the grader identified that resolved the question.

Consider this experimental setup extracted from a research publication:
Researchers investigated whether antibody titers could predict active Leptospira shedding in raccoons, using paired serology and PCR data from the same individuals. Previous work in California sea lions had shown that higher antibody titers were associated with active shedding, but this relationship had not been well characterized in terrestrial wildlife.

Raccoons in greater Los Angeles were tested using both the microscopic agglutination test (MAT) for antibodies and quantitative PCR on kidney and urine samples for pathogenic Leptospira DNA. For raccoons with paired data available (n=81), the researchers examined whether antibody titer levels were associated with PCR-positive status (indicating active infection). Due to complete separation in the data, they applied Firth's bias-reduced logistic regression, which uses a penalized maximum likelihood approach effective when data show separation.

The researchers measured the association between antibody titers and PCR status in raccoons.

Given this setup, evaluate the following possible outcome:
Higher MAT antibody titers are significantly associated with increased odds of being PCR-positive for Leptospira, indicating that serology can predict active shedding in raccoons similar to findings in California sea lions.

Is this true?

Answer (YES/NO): YES